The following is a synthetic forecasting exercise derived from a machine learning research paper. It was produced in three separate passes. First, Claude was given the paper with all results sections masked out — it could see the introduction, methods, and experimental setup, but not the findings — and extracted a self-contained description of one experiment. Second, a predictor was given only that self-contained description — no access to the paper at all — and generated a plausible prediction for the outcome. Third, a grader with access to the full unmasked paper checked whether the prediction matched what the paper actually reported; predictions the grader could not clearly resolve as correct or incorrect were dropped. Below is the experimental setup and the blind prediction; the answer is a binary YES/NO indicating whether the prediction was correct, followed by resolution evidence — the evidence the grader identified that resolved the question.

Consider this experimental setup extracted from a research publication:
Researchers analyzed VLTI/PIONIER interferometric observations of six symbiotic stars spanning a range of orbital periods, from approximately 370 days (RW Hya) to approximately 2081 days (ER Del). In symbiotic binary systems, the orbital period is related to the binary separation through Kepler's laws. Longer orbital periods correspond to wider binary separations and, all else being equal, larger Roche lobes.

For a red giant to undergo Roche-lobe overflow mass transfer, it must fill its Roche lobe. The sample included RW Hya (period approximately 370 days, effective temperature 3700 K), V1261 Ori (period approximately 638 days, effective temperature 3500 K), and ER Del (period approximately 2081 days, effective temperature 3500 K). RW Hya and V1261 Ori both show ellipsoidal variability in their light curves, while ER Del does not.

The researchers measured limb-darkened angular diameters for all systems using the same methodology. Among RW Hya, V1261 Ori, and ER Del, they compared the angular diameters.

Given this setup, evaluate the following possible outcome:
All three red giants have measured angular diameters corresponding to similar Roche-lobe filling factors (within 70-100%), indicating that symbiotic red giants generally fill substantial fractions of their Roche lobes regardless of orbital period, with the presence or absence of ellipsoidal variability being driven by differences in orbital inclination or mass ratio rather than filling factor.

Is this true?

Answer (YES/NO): NO